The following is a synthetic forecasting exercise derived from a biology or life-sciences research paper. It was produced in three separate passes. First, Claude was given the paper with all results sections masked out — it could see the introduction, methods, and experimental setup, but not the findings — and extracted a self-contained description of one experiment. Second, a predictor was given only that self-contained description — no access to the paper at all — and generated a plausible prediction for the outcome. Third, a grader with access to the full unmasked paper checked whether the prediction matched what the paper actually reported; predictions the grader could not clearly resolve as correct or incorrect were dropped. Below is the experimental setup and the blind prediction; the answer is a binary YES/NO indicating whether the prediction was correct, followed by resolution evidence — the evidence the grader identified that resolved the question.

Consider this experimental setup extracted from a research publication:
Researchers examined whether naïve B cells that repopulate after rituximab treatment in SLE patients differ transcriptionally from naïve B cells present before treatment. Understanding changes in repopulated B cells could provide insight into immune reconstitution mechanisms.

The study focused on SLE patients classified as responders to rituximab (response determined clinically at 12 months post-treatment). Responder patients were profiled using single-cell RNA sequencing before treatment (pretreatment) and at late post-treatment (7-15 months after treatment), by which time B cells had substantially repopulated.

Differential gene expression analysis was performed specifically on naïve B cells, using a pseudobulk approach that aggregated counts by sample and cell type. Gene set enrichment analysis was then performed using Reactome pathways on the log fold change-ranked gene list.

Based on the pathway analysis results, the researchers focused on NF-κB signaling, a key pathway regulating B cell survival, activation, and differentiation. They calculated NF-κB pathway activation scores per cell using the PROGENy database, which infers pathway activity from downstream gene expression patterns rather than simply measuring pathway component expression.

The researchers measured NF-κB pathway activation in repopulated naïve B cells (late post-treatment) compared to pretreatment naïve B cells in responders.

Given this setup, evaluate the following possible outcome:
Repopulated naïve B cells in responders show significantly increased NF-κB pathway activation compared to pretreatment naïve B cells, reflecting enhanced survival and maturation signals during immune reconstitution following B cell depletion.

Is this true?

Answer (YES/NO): NO